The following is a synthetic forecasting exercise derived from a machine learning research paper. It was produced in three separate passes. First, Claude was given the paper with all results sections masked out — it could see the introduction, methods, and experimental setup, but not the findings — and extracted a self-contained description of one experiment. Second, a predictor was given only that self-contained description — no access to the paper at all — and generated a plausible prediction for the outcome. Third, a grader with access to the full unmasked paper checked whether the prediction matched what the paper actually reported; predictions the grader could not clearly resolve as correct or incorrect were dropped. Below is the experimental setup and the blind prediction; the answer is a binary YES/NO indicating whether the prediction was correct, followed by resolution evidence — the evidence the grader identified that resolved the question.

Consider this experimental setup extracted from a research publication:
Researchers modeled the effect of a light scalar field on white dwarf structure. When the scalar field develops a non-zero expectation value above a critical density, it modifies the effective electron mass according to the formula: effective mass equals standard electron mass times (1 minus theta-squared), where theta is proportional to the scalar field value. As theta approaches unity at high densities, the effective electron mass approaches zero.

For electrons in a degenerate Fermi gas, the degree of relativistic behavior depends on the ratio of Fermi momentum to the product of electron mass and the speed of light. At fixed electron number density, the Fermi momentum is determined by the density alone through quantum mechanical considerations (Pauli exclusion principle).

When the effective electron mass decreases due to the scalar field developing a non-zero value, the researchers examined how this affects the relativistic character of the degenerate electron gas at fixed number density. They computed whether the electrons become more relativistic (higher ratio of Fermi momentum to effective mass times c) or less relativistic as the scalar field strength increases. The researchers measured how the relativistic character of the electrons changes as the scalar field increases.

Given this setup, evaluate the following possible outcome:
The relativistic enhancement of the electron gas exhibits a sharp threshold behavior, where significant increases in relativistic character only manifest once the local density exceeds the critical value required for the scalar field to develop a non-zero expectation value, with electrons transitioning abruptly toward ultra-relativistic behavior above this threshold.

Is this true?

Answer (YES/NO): NO